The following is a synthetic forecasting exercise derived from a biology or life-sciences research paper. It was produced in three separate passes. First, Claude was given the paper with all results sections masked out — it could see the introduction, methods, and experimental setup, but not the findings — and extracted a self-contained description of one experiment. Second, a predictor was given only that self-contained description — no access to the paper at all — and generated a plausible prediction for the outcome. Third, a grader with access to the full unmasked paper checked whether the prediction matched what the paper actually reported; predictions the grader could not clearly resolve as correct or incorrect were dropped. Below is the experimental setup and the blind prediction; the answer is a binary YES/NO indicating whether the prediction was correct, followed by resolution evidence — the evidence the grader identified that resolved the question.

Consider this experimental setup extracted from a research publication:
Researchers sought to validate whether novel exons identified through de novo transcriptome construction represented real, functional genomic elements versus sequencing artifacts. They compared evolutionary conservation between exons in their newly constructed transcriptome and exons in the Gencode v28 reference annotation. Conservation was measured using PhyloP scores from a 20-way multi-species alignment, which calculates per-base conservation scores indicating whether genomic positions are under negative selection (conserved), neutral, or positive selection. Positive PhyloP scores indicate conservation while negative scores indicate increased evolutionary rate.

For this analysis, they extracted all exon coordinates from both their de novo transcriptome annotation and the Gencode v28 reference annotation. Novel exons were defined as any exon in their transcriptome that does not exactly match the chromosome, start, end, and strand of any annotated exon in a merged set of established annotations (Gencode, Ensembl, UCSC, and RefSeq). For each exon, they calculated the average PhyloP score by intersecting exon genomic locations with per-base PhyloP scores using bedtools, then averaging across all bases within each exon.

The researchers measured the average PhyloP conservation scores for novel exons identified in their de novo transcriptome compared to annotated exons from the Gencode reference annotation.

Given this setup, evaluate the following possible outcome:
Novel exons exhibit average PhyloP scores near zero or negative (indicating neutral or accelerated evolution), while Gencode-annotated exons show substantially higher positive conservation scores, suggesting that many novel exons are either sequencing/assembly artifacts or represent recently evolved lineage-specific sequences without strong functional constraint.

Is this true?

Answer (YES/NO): NO